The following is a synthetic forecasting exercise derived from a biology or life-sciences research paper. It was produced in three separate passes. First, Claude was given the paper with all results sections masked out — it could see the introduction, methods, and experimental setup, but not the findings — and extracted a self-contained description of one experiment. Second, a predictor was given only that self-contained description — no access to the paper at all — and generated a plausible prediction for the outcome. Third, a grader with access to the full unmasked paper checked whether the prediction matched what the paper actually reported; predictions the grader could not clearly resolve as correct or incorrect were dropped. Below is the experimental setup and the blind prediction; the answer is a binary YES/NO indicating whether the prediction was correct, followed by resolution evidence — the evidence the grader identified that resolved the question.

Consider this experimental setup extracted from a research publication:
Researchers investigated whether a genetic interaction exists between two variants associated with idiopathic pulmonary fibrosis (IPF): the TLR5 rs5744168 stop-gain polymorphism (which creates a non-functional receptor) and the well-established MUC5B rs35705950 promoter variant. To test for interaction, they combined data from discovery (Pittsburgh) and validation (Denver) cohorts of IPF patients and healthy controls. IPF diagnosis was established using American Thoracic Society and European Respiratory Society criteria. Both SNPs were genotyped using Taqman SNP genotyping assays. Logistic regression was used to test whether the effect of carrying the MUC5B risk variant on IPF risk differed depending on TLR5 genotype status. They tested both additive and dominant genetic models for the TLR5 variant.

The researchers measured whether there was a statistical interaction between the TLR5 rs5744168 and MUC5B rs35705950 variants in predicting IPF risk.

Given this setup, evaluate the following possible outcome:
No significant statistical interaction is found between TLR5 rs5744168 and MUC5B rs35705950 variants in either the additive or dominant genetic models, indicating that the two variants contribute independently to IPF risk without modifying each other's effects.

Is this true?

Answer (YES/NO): NO